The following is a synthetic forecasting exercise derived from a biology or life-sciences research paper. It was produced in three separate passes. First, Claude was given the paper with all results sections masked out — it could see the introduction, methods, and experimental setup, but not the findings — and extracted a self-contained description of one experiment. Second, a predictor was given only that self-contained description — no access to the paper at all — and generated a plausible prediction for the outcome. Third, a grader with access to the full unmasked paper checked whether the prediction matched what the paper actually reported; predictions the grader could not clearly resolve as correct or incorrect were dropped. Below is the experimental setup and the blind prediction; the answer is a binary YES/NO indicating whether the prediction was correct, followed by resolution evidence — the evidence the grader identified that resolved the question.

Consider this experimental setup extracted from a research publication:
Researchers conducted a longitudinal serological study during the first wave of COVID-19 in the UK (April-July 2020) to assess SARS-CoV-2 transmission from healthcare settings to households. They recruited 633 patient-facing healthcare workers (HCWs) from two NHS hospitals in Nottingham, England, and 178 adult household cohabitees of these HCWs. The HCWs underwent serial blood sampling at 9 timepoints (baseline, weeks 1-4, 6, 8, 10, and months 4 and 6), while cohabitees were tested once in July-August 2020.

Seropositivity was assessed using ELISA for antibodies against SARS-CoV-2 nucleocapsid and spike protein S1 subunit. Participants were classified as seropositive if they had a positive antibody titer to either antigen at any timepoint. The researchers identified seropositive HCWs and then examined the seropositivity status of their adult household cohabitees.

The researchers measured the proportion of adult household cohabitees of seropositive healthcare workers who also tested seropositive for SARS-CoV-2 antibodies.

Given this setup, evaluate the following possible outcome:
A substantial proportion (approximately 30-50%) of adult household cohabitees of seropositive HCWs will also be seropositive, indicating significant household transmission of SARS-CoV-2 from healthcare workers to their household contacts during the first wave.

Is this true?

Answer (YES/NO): NO